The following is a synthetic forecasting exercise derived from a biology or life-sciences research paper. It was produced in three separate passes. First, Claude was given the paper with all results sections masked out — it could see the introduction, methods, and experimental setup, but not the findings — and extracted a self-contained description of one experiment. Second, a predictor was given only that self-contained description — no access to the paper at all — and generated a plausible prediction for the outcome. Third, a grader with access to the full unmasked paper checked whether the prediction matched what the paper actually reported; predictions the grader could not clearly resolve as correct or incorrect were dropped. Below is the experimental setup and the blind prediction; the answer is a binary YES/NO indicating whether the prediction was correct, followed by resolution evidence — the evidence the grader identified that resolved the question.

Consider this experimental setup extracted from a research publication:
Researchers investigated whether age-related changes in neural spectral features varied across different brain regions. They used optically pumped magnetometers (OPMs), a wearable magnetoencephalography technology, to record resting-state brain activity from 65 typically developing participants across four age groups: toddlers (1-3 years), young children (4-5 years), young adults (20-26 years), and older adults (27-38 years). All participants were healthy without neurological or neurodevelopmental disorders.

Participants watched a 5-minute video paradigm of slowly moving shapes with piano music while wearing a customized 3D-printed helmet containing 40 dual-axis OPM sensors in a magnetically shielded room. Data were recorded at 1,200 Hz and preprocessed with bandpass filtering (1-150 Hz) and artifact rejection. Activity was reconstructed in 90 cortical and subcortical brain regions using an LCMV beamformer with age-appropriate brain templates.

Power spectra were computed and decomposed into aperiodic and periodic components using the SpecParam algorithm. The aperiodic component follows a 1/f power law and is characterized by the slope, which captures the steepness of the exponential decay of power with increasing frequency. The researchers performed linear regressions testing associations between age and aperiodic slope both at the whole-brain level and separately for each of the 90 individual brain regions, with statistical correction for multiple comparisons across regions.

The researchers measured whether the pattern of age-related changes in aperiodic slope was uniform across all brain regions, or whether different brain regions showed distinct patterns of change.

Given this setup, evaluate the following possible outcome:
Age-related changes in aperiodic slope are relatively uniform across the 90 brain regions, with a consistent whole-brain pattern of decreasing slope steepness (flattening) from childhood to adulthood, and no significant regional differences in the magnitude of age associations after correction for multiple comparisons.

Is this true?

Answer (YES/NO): NO